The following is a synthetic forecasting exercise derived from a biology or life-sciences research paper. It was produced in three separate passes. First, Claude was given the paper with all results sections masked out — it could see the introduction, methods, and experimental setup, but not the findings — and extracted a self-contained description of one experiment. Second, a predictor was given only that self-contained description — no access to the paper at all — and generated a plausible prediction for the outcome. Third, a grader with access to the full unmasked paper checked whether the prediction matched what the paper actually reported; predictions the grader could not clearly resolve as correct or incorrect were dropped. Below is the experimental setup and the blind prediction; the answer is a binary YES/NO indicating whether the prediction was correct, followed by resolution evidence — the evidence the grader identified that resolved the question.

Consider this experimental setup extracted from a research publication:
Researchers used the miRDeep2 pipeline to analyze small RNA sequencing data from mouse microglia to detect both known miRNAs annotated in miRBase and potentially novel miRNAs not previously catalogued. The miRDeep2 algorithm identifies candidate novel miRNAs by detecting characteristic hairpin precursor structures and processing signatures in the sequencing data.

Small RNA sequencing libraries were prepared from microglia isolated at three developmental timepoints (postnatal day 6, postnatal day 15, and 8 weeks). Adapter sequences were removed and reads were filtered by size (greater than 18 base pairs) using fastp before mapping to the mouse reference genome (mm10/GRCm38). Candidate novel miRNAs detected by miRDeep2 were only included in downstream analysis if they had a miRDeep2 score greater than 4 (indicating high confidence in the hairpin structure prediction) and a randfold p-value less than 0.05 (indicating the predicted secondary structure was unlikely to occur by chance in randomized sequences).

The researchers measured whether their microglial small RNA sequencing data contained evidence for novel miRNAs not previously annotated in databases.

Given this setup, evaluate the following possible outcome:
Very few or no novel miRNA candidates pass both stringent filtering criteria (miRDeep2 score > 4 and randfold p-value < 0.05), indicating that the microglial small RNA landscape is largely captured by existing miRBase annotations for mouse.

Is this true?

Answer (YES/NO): NO